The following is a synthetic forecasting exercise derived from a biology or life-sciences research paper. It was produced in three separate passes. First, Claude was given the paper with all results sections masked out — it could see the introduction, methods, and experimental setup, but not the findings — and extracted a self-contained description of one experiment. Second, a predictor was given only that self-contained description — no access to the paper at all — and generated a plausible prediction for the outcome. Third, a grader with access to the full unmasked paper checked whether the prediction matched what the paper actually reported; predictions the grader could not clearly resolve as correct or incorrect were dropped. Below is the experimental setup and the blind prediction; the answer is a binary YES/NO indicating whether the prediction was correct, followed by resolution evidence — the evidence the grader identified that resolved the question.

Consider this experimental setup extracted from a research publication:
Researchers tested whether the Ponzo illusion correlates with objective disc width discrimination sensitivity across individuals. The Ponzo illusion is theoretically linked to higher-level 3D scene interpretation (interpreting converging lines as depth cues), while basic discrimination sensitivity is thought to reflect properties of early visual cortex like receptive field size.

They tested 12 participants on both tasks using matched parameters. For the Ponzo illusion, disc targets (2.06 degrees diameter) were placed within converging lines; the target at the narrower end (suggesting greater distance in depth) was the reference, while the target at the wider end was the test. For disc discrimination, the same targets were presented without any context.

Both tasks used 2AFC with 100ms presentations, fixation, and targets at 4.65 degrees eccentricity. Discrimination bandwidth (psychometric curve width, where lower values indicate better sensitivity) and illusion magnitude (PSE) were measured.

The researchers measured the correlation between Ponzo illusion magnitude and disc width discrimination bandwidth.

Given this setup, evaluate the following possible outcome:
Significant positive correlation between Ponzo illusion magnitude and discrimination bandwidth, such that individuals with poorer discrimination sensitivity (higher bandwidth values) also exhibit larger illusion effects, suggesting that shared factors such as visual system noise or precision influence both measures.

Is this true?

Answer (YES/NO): NO